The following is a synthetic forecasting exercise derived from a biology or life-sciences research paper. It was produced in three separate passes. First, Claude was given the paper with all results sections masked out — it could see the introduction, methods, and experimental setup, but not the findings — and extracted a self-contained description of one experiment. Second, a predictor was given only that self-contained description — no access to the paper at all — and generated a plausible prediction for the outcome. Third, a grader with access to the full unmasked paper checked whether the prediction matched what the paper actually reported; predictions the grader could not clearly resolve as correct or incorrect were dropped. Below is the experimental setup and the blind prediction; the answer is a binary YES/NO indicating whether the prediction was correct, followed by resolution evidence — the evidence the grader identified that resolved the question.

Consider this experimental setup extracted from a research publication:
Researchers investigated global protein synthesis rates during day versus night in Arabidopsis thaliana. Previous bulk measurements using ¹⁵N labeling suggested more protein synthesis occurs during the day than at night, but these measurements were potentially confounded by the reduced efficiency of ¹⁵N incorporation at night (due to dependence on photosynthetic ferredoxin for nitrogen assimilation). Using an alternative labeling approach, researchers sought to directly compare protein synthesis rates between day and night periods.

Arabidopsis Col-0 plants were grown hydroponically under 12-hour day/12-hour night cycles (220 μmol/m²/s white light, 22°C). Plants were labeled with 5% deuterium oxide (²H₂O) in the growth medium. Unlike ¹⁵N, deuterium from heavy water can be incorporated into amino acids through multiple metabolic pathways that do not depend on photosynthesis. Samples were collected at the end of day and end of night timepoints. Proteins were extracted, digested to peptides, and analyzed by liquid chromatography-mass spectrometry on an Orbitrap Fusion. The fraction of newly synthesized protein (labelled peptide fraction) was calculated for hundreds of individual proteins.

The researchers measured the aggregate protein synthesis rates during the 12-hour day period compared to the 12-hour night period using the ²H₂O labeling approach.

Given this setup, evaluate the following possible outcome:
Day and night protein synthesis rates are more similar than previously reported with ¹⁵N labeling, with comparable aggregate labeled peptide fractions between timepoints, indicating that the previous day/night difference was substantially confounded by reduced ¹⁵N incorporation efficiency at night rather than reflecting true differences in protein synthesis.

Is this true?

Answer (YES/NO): NO